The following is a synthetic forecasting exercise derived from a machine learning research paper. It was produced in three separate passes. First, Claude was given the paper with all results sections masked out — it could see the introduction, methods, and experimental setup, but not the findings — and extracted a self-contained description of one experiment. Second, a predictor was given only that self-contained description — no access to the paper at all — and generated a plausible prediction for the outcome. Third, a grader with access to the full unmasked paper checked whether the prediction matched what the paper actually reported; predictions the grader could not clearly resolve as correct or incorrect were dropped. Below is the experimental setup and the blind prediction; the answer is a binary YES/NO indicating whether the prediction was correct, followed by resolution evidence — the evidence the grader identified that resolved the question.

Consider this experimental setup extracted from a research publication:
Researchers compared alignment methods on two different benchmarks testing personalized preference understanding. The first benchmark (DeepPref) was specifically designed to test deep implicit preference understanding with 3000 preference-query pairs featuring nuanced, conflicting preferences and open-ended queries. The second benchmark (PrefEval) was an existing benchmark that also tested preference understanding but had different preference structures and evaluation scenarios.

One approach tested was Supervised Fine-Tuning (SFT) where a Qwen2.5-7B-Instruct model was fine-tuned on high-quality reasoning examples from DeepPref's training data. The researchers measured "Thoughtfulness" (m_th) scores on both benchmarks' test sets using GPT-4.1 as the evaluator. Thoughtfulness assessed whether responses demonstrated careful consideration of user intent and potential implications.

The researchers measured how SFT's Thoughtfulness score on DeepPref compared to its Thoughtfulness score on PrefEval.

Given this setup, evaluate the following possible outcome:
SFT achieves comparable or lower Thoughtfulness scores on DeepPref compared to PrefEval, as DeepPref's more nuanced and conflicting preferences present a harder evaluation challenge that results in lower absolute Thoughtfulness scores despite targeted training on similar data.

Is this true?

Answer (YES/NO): NO